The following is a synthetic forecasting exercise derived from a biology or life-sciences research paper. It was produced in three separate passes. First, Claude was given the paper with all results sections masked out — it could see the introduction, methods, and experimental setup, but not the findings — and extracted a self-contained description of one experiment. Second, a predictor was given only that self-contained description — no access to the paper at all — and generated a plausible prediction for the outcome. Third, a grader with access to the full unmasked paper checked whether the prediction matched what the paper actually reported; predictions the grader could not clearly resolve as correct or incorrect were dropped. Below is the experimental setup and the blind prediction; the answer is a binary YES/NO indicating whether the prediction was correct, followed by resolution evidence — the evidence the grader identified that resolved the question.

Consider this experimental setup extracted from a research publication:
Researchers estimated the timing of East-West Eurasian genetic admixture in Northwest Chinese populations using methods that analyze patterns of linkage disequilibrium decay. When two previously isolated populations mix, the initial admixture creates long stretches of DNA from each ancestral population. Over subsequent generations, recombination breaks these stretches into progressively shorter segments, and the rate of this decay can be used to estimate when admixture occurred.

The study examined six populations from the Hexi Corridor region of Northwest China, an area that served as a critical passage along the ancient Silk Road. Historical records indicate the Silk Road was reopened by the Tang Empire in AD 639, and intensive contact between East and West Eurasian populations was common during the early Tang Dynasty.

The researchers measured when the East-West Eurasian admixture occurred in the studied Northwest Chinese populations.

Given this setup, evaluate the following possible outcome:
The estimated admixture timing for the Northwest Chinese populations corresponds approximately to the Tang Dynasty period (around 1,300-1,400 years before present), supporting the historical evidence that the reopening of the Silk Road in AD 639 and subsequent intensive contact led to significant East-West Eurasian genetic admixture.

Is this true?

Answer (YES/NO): NO